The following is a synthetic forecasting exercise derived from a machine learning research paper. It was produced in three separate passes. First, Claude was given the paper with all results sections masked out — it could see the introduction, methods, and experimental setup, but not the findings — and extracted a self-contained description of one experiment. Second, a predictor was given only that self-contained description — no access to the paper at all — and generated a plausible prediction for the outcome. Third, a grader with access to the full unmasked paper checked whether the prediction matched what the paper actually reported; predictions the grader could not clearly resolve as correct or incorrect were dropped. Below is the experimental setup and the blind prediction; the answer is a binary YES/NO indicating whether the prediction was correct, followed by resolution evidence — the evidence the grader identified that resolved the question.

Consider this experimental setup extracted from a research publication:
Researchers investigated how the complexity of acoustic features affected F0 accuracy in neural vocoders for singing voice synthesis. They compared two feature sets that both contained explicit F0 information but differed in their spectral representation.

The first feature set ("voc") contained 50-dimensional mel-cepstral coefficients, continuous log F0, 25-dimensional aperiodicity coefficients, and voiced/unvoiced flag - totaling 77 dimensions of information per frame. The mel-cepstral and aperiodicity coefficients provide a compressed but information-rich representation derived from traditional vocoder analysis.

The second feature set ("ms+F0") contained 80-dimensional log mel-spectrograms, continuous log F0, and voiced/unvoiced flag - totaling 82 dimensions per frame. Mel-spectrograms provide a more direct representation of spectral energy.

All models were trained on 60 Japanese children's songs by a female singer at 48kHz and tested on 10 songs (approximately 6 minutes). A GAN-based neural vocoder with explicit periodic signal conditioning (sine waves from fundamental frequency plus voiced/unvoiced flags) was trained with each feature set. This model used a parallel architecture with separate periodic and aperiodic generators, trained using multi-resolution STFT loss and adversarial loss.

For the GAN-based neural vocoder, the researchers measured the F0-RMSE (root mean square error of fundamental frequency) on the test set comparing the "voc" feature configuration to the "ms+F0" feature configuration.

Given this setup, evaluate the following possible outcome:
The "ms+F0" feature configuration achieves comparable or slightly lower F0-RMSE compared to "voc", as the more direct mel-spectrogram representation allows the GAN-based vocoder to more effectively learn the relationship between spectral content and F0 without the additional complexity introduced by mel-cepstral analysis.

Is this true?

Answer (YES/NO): NO